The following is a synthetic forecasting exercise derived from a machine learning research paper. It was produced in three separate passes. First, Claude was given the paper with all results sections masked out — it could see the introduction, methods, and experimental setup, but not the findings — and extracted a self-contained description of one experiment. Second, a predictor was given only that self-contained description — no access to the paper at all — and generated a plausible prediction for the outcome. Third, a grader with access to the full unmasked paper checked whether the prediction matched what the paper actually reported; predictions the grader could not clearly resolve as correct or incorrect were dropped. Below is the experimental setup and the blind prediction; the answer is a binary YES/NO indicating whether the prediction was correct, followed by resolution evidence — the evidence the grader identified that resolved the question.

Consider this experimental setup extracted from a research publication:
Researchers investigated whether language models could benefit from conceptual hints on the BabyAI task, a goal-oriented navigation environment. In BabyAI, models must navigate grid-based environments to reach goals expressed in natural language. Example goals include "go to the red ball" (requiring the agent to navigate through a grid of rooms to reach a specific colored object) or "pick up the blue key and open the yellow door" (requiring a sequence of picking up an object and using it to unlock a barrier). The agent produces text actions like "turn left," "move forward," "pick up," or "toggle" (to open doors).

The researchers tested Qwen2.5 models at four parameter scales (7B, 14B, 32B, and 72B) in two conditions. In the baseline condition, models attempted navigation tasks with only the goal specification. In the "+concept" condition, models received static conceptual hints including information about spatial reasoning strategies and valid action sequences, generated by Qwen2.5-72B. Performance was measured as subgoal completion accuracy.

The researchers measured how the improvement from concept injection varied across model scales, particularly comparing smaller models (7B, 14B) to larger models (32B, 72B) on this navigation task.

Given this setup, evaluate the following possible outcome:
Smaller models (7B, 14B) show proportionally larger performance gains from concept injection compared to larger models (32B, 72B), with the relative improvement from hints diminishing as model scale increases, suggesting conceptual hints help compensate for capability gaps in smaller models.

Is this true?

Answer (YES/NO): YES